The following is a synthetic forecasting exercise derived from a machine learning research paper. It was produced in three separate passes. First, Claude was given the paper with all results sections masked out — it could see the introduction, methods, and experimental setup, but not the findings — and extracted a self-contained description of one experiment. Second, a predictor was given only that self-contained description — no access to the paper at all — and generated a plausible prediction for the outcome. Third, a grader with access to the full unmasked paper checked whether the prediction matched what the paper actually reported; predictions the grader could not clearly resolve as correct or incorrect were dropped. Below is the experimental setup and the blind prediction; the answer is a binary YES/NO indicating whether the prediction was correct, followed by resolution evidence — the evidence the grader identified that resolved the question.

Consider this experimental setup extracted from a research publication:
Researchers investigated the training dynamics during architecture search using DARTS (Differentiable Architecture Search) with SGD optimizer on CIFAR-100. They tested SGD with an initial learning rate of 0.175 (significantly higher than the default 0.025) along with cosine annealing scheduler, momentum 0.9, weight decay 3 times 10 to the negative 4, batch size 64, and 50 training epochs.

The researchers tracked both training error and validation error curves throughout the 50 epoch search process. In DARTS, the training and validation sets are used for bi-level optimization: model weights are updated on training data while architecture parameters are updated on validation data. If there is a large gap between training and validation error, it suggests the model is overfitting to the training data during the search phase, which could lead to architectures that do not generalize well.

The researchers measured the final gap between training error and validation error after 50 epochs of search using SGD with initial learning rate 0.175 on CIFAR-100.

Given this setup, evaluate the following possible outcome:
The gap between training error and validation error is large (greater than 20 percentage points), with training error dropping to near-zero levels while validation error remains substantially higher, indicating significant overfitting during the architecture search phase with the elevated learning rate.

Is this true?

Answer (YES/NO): YES